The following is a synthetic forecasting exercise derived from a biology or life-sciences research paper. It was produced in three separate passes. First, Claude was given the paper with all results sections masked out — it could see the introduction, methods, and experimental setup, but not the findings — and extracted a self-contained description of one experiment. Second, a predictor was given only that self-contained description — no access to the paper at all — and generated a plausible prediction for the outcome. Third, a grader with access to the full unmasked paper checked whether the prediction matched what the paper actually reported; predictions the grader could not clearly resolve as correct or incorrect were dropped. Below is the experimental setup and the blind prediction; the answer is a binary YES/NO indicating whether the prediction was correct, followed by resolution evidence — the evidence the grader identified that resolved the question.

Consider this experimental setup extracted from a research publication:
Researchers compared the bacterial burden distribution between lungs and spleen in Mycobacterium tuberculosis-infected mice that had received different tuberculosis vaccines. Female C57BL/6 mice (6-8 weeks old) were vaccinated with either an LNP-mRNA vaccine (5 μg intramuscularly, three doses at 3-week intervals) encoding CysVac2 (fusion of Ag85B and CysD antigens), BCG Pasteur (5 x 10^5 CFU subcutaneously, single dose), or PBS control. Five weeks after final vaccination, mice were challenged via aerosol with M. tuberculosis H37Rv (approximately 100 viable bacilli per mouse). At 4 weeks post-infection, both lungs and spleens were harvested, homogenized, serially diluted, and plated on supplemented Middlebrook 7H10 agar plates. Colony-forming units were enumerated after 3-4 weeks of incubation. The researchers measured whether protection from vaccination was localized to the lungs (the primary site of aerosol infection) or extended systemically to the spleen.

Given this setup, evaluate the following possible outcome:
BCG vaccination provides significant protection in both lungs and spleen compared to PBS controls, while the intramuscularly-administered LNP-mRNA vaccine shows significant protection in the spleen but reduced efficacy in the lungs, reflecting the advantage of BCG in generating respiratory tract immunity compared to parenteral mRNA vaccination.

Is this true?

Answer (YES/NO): NO